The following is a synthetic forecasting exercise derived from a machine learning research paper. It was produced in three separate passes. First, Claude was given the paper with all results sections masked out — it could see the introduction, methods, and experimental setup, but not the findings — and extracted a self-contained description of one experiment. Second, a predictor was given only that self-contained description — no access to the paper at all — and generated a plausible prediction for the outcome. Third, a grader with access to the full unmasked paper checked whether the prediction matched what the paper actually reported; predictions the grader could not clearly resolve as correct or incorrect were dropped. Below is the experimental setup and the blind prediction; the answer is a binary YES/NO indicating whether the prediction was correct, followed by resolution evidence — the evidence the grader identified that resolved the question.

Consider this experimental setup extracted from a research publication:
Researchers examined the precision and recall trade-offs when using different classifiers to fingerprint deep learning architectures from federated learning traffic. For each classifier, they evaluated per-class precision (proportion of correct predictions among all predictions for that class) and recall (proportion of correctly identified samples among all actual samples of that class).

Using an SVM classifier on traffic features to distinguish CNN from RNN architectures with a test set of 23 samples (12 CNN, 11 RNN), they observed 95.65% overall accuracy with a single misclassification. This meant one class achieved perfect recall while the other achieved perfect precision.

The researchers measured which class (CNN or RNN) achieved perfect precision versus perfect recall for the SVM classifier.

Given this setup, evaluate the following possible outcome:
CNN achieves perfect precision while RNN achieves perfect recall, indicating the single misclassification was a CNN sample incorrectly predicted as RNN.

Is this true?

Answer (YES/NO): YES